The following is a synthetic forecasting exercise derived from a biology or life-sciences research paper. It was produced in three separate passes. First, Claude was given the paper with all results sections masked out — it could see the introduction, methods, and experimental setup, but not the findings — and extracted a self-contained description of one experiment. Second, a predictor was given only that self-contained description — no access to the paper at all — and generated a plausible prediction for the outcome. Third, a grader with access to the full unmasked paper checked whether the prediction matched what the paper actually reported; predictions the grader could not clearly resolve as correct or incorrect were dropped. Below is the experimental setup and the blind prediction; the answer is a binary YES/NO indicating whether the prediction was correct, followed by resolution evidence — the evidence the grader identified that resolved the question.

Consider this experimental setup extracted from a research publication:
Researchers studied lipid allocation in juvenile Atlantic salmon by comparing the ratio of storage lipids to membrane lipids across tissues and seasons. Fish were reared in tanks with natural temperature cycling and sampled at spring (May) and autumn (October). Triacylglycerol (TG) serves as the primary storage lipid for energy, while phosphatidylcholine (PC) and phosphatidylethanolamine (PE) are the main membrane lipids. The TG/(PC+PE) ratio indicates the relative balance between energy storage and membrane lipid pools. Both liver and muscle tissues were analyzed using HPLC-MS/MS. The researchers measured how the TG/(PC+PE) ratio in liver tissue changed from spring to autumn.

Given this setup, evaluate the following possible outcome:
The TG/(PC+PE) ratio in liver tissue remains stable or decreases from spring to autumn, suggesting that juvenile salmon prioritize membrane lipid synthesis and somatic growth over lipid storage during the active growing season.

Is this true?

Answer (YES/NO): NO